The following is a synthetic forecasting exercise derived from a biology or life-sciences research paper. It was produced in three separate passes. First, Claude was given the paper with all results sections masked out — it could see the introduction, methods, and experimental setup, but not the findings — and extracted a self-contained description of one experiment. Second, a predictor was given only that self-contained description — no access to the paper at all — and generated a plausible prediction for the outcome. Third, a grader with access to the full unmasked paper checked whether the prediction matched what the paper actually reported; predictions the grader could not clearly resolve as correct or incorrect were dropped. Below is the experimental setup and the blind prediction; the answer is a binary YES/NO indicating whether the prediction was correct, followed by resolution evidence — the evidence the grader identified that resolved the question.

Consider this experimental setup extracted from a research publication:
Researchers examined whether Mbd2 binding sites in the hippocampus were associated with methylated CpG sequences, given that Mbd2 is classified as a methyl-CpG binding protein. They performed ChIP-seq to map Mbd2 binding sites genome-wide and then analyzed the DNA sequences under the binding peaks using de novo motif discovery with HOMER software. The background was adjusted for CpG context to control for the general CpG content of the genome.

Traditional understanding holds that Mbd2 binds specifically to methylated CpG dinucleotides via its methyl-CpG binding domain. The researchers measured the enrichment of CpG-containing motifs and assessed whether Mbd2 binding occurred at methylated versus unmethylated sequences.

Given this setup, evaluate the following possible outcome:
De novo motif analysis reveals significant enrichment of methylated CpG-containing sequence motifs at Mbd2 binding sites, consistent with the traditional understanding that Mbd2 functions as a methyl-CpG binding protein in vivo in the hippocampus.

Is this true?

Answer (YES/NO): NO